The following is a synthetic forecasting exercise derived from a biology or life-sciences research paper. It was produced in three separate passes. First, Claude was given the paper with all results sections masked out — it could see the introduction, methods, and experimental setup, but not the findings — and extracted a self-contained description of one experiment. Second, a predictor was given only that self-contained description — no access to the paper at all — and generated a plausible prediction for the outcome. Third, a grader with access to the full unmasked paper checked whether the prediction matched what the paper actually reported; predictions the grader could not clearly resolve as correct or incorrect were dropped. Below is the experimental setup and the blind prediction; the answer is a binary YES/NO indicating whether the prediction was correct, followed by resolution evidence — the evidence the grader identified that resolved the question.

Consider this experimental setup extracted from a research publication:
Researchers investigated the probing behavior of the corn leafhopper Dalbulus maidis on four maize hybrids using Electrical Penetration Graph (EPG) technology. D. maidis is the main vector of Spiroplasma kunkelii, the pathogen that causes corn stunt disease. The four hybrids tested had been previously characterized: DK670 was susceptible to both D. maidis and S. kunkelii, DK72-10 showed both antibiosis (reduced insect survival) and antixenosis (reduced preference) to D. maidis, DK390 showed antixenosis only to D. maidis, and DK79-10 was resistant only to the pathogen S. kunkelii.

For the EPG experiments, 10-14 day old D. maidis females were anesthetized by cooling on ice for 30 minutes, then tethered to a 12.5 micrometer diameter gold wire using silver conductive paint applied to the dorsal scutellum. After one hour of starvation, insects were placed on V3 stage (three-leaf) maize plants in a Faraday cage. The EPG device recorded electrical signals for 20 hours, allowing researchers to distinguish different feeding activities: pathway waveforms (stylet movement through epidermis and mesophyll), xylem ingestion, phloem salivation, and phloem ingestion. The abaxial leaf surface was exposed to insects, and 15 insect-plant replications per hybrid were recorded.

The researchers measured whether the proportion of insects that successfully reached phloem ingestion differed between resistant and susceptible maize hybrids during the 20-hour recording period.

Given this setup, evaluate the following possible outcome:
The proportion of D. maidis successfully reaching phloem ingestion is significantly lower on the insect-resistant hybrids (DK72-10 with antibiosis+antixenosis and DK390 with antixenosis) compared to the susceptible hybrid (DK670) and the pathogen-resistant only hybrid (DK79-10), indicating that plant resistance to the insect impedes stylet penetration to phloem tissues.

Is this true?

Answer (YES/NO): NO